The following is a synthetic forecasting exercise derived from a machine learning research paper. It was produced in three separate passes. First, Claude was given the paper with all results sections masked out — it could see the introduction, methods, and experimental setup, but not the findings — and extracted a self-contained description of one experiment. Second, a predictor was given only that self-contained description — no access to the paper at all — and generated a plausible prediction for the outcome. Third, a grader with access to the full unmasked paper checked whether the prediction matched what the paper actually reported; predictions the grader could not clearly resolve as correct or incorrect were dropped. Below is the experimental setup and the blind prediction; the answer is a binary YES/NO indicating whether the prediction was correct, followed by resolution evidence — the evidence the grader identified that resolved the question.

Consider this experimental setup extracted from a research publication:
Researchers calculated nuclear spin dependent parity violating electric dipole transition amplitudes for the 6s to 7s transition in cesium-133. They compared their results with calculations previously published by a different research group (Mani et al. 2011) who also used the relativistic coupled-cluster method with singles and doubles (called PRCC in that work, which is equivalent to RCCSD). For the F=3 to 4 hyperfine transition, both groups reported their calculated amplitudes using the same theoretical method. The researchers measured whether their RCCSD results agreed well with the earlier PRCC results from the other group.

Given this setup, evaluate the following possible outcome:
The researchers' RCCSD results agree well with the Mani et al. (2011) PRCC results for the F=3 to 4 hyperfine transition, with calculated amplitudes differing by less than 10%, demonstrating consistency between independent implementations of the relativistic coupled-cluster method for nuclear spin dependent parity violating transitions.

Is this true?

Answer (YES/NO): NO